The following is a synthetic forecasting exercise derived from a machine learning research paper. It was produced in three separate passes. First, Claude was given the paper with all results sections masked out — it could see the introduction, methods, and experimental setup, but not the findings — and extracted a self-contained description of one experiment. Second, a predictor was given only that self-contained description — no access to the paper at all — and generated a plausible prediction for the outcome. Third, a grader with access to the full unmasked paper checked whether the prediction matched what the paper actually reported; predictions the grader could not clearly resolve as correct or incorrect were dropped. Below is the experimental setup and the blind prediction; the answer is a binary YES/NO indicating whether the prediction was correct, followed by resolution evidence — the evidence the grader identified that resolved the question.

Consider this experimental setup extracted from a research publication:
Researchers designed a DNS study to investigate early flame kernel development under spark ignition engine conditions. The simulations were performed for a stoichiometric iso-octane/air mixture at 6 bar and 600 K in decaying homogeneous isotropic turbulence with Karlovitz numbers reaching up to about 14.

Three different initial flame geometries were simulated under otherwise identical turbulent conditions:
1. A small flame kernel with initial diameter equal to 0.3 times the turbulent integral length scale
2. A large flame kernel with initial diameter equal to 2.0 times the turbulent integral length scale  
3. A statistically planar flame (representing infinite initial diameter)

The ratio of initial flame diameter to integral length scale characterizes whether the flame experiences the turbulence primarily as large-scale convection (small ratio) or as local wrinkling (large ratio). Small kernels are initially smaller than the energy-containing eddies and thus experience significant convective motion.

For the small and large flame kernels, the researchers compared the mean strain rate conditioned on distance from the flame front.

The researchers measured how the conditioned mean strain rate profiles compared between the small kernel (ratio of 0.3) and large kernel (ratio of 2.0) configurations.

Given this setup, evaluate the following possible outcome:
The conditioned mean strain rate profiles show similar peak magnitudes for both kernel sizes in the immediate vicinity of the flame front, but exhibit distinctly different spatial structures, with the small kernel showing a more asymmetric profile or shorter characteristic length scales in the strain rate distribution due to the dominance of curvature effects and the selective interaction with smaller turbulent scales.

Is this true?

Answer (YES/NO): NO